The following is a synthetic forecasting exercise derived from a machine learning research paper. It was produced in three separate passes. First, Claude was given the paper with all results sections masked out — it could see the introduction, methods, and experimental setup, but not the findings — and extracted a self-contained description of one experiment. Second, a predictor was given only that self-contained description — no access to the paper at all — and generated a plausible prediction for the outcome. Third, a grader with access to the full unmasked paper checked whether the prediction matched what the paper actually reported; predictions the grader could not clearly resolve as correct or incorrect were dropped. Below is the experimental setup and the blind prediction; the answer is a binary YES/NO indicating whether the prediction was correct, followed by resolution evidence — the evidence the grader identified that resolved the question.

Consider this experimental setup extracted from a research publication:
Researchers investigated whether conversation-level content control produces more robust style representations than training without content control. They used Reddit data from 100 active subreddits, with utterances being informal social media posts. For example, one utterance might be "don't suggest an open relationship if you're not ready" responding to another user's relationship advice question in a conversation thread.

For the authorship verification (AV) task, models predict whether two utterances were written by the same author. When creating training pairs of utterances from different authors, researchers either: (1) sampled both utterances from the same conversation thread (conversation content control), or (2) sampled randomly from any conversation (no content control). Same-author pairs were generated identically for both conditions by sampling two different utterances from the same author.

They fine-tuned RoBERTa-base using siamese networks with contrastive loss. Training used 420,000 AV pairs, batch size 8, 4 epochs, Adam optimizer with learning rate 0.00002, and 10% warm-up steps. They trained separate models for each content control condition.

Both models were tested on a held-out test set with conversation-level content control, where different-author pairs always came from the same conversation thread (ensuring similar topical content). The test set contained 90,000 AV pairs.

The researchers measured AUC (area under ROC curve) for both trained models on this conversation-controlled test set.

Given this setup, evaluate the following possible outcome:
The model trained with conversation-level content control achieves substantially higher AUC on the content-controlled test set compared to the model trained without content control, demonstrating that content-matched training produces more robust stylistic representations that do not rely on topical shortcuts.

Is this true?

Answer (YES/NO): YES